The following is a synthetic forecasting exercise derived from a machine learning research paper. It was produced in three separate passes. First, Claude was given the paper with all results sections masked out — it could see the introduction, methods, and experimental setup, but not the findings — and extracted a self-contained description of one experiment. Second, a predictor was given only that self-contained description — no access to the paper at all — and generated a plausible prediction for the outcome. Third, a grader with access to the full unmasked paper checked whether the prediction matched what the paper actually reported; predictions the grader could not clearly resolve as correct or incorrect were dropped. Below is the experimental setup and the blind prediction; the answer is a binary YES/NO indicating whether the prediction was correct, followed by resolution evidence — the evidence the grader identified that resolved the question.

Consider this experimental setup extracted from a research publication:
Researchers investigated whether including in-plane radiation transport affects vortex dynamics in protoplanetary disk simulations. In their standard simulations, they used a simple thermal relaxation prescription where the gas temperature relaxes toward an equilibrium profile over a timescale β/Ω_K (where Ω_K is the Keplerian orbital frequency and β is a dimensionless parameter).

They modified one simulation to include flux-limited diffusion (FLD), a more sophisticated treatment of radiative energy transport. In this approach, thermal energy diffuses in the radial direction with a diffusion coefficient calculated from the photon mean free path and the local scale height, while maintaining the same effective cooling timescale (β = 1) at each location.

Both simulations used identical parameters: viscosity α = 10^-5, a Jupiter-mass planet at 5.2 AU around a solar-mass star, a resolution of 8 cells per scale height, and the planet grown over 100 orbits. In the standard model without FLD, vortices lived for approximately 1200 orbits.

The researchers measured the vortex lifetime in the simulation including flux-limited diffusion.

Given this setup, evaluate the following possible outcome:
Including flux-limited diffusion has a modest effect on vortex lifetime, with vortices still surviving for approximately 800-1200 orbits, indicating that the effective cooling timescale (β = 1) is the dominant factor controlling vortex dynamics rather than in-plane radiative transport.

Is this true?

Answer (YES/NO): YES